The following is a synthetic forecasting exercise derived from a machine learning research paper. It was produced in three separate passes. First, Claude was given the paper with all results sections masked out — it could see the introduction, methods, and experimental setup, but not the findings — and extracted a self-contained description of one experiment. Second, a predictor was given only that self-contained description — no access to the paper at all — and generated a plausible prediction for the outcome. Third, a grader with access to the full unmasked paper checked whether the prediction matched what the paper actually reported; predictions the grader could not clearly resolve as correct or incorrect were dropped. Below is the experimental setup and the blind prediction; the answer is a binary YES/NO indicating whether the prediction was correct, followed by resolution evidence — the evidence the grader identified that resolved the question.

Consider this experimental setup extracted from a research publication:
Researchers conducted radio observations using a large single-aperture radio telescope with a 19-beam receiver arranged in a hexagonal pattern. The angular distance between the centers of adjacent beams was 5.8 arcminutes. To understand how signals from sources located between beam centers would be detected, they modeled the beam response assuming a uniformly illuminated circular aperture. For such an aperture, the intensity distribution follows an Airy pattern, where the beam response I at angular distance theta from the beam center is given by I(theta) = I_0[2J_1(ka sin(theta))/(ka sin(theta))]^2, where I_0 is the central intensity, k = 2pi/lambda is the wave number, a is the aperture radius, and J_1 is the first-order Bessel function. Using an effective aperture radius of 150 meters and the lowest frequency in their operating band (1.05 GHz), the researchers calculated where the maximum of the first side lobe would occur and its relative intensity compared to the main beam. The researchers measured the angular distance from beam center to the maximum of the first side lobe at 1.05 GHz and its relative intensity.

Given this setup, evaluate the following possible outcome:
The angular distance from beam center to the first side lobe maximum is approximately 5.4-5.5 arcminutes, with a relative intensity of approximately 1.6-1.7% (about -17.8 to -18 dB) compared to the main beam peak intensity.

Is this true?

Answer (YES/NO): NO